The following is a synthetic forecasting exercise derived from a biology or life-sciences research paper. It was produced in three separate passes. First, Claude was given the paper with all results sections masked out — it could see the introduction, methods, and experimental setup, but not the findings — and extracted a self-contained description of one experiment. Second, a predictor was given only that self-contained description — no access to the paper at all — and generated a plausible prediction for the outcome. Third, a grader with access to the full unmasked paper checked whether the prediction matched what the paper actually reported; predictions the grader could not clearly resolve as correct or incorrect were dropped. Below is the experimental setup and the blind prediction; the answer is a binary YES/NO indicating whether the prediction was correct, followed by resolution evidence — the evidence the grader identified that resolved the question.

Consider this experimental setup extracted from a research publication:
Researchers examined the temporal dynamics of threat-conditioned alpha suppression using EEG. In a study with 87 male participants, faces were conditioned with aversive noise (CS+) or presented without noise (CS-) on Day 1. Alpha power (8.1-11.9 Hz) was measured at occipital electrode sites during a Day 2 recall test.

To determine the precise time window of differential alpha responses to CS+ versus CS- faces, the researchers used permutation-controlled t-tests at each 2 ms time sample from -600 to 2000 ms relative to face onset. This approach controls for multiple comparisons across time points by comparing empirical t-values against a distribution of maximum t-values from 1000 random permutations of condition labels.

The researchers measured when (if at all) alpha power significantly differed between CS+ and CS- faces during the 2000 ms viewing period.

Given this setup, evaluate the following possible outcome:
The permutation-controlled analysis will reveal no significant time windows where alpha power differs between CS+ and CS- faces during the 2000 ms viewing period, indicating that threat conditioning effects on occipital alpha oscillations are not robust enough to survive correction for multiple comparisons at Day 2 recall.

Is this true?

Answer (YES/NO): NO